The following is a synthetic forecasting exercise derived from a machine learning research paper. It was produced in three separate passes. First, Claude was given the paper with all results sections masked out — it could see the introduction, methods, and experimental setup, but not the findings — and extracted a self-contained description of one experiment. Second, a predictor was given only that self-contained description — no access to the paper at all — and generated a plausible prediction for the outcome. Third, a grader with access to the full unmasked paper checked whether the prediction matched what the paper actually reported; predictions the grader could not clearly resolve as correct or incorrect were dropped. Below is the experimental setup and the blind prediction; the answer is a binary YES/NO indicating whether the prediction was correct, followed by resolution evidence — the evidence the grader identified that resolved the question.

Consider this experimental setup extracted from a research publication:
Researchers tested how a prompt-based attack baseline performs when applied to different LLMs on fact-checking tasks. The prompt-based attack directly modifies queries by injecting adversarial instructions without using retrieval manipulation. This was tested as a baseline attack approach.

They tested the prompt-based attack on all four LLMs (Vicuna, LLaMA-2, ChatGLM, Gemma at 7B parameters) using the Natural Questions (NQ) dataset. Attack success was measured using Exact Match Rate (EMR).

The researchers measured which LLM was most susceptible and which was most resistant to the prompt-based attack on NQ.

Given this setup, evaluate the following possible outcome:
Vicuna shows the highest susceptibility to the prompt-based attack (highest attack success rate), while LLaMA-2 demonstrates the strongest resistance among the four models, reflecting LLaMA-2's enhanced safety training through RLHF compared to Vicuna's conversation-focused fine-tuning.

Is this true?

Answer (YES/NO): NO